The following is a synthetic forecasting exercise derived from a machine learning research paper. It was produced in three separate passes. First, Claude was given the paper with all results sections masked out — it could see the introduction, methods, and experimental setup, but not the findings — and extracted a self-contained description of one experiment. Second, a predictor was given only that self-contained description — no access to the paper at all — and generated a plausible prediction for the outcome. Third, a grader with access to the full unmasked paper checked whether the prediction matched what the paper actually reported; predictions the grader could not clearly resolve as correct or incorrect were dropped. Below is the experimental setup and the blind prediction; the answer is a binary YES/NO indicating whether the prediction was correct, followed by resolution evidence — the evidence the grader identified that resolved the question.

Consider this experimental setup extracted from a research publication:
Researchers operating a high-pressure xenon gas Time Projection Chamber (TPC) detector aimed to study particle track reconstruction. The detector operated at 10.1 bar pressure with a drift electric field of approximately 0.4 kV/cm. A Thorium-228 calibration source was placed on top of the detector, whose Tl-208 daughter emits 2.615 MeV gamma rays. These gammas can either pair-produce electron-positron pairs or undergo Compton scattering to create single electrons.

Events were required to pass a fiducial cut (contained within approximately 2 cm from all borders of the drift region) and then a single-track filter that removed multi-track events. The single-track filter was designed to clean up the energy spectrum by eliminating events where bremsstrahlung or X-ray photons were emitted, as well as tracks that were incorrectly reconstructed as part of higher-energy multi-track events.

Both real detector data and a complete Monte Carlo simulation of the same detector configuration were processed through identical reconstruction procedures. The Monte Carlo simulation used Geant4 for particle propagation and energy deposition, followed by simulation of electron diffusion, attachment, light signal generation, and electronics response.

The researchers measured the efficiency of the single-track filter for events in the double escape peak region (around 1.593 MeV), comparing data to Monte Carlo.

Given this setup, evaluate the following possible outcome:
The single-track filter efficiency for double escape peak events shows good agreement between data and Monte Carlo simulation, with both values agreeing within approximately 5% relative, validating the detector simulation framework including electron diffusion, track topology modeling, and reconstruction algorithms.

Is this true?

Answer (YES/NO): NO